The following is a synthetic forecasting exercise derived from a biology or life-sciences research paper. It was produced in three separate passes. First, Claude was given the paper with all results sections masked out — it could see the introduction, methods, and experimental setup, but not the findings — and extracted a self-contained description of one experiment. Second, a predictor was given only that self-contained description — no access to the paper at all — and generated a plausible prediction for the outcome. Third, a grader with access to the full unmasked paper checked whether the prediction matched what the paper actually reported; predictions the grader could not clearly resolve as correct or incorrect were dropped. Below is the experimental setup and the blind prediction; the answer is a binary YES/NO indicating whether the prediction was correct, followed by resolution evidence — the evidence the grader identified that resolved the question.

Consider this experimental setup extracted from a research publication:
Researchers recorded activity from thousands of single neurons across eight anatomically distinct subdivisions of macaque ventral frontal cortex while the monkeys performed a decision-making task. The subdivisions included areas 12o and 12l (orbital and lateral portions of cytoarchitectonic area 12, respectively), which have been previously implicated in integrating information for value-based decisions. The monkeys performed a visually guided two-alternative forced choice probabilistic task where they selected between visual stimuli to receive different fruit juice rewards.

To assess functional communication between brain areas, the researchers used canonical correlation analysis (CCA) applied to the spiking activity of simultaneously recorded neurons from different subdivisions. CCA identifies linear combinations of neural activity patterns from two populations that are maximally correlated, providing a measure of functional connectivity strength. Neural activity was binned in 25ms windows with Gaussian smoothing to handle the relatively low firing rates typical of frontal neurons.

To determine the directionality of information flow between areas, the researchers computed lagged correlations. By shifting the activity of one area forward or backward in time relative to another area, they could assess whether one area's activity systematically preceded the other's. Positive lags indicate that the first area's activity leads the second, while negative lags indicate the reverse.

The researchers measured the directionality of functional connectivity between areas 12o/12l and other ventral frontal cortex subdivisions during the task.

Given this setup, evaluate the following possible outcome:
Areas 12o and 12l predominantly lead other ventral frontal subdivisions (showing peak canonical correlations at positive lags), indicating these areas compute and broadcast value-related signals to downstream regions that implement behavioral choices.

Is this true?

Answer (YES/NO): NO